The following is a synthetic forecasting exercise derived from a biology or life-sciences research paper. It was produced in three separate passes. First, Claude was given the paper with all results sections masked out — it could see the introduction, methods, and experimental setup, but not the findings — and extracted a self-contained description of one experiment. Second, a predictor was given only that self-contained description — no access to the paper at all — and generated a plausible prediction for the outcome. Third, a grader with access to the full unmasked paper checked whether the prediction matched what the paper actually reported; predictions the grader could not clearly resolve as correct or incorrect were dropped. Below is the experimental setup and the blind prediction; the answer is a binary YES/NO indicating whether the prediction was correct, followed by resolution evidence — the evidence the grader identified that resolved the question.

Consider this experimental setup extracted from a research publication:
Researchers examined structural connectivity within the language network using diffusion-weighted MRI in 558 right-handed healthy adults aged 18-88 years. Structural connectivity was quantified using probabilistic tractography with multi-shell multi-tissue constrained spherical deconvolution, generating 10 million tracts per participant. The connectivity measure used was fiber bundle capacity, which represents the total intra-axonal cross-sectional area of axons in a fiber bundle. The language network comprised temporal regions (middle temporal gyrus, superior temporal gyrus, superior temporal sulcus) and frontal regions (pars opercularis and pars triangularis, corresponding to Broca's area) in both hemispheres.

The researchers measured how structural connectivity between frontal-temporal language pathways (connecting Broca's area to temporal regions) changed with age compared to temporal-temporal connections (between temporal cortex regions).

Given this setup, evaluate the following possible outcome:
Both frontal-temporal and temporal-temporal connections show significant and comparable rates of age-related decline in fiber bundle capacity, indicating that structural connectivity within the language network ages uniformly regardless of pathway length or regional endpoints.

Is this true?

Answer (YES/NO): NO